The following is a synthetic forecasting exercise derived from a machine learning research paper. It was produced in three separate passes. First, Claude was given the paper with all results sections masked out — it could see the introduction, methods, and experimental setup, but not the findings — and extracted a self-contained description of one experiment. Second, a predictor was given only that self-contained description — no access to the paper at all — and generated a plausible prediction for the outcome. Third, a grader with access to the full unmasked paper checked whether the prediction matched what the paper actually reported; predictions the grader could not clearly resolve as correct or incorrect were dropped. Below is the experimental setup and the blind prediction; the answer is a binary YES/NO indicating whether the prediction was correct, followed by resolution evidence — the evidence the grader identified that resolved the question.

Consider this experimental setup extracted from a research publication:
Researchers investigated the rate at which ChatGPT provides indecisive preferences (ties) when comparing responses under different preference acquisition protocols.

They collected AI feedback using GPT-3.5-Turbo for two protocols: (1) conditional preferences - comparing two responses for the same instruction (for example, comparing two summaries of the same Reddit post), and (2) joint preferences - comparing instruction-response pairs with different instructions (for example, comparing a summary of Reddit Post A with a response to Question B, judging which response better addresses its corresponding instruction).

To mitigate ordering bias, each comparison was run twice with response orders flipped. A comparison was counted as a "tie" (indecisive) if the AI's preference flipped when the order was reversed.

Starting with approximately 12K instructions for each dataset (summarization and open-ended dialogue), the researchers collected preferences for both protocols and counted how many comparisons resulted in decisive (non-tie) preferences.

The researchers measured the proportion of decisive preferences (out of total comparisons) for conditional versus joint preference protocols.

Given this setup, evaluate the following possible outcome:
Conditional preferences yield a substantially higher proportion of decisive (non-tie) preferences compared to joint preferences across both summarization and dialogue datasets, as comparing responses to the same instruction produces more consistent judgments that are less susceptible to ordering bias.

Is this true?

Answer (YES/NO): NO